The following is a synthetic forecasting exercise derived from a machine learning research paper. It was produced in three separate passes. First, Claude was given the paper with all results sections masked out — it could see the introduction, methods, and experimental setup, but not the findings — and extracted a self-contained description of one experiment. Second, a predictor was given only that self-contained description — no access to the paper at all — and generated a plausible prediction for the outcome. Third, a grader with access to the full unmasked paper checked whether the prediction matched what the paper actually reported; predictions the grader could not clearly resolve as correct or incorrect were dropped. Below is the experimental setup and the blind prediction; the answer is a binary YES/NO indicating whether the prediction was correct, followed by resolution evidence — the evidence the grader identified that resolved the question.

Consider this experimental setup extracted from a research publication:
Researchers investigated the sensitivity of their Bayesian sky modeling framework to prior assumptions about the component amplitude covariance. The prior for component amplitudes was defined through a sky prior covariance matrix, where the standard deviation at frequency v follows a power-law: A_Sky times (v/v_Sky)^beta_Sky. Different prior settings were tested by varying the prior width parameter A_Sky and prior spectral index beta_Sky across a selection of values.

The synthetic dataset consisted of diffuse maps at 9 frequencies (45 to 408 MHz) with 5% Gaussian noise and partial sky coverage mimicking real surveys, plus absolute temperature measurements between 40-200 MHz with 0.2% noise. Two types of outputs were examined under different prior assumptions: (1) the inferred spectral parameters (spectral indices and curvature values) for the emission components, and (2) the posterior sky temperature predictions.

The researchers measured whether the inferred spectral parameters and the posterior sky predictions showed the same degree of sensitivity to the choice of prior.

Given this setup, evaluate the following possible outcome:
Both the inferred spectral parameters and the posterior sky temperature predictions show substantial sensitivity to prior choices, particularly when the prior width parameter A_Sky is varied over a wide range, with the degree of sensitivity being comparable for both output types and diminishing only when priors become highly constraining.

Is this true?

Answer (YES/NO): NO